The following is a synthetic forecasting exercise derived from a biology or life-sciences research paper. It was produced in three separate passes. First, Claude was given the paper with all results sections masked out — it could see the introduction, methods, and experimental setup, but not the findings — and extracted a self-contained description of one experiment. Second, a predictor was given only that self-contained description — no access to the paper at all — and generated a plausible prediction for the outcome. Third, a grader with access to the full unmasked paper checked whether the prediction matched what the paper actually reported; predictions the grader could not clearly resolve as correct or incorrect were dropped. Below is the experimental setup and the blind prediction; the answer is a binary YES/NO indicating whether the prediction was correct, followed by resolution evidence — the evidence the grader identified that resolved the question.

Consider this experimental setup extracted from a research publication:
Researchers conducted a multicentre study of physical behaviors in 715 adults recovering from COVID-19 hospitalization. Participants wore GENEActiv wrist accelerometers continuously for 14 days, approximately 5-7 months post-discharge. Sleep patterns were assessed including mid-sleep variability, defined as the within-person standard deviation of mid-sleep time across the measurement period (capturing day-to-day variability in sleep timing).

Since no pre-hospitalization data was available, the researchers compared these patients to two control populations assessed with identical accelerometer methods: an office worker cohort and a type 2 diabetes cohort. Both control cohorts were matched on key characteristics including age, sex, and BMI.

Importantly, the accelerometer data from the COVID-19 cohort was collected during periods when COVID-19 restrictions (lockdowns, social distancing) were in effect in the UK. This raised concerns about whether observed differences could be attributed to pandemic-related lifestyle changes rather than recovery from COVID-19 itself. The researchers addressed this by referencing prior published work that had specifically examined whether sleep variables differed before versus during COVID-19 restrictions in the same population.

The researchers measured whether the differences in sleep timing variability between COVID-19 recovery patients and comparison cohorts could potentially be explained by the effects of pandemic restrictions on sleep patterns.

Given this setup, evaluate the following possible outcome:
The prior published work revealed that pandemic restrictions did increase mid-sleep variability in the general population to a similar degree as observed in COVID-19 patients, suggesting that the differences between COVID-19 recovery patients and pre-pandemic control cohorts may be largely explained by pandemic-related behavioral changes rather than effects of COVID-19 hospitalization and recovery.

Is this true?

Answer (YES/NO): NO